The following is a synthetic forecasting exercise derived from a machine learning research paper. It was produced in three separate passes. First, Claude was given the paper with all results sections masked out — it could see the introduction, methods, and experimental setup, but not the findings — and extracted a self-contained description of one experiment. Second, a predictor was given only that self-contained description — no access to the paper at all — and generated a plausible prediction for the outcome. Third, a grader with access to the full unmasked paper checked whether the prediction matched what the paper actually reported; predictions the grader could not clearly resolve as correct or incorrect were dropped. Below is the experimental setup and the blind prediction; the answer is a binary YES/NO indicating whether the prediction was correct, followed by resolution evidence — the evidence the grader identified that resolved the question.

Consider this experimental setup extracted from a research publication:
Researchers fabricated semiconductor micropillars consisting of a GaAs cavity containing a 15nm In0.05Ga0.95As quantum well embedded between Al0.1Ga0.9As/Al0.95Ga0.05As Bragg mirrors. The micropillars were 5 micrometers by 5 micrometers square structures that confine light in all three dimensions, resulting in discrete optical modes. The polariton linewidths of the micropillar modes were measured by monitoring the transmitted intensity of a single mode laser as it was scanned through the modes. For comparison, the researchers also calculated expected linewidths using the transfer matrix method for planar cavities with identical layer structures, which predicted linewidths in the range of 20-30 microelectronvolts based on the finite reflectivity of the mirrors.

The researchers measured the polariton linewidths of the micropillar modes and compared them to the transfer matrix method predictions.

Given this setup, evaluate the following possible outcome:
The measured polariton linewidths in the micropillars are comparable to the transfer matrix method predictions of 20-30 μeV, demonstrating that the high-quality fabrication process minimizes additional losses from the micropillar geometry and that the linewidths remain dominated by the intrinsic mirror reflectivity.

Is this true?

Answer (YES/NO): NO